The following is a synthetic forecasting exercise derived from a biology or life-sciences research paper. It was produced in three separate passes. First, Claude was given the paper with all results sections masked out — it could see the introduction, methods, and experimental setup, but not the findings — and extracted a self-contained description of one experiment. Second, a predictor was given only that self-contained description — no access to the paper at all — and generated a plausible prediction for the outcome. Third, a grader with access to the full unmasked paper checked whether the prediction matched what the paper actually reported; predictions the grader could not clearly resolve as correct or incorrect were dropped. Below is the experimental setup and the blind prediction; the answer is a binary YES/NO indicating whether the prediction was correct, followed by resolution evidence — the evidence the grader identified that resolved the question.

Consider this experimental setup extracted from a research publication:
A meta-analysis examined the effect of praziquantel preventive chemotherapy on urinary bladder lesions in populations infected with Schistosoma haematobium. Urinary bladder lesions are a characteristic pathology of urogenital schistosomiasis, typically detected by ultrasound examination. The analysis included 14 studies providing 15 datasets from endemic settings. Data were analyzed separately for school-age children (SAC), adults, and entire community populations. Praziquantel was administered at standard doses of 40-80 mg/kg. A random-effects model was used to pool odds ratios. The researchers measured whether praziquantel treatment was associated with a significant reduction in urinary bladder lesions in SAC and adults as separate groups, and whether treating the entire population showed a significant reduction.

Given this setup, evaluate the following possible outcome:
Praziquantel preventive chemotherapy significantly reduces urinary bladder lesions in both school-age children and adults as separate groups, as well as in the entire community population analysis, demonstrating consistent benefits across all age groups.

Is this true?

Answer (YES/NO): NO